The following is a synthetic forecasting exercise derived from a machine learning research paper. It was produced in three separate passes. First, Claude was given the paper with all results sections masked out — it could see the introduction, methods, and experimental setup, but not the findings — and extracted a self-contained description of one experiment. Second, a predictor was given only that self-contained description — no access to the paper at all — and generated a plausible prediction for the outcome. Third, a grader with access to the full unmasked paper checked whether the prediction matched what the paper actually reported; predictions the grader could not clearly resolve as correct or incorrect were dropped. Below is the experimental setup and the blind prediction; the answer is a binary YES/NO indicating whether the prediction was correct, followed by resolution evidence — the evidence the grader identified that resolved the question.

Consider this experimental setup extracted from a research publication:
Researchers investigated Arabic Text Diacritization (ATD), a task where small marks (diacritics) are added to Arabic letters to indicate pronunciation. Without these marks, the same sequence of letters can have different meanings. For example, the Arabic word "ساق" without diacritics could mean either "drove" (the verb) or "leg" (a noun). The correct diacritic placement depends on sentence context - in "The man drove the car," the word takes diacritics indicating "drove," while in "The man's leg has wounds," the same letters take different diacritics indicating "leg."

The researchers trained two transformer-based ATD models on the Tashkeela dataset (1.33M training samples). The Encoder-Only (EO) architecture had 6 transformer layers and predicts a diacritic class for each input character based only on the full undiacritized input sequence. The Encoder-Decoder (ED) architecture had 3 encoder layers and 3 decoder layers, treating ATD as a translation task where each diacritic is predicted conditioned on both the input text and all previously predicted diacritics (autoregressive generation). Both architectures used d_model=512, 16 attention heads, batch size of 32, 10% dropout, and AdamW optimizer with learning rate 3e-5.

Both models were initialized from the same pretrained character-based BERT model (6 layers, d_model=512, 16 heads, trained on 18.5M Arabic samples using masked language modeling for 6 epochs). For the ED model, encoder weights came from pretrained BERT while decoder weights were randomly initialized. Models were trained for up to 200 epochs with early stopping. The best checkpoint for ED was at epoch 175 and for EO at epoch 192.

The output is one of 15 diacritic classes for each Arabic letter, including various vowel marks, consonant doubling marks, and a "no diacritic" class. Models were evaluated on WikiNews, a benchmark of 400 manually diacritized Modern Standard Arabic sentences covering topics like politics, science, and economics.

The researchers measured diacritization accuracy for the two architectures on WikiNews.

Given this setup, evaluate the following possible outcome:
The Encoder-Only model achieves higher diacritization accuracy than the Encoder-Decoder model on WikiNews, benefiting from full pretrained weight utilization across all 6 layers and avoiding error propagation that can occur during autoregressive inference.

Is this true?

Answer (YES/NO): NO